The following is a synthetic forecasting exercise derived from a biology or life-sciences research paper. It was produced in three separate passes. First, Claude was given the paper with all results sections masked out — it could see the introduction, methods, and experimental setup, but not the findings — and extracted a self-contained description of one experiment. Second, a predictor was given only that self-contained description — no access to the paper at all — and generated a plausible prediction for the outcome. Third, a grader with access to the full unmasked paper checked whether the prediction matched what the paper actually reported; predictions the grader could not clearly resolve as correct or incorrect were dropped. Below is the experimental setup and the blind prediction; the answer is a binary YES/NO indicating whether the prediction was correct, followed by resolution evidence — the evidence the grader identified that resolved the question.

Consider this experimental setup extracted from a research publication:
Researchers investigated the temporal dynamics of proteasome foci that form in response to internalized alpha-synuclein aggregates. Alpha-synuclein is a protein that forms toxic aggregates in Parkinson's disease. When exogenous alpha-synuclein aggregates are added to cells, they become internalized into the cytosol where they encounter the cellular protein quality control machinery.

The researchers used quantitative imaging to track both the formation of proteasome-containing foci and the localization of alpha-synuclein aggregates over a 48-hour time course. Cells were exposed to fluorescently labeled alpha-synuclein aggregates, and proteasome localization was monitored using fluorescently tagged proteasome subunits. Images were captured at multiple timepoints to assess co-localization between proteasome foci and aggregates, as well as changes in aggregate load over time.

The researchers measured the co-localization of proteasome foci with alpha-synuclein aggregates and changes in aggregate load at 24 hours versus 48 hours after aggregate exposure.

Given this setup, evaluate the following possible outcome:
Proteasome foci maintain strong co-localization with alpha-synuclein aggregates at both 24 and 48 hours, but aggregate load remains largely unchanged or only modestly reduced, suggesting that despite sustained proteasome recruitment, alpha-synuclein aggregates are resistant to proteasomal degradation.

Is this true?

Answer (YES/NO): NO